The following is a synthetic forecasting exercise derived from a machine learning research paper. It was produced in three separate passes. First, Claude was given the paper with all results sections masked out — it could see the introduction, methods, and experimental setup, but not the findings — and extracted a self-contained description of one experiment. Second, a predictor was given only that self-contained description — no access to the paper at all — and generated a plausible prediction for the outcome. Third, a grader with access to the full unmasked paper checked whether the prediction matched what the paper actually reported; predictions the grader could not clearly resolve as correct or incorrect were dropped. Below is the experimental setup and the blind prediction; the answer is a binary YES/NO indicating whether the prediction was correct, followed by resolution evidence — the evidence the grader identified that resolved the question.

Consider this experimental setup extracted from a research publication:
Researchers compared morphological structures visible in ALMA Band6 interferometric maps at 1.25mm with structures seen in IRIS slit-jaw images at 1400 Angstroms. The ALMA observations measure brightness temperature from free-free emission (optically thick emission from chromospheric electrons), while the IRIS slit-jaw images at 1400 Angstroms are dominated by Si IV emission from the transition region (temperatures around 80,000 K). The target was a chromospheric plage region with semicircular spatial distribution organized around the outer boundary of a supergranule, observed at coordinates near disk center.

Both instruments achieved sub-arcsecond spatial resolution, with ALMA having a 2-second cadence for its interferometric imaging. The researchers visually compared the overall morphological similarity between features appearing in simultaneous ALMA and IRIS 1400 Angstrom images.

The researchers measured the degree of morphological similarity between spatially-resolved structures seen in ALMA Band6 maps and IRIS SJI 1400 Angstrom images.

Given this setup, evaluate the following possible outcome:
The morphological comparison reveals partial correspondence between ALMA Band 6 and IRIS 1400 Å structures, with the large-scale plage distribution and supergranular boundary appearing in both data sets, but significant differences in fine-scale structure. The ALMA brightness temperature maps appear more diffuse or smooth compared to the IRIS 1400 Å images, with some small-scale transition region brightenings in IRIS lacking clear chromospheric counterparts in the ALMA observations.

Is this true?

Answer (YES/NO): NO